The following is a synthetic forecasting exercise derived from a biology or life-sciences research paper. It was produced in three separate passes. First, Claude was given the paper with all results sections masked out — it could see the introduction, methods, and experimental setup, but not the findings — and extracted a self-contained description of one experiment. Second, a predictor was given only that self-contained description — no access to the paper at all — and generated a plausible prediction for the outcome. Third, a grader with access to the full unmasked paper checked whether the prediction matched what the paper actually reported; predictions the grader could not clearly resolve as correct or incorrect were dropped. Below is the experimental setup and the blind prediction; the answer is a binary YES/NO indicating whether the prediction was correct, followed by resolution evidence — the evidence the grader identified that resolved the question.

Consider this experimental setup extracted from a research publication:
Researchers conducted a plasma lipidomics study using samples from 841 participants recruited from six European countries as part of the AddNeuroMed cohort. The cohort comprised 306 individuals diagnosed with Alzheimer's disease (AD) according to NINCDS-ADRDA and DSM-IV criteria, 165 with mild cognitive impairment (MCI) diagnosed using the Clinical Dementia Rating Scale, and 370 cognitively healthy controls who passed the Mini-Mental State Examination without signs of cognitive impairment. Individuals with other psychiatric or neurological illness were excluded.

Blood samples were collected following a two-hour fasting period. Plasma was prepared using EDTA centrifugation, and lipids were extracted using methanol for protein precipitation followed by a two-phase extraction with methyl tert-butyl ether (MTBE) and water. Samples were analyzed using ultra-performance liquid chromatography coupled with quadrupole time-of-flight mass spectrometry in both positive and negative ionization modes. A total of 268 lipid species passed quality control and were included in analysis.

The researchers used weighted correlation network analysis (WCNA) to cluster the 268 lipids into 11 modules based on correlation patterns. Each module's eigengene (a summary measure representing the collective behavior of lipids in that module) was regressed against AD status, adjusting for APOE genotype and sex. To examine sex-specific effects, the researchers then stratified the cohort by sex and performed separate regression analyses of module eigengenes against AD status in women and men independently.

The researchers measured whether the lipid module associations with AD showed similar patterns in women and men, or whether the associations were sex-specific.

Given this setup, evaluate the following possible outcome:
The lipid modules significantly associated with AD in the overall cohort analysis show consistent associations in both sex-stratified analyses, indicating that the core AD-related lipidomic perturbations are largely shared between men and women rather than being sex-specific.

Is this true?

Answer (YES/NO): NO